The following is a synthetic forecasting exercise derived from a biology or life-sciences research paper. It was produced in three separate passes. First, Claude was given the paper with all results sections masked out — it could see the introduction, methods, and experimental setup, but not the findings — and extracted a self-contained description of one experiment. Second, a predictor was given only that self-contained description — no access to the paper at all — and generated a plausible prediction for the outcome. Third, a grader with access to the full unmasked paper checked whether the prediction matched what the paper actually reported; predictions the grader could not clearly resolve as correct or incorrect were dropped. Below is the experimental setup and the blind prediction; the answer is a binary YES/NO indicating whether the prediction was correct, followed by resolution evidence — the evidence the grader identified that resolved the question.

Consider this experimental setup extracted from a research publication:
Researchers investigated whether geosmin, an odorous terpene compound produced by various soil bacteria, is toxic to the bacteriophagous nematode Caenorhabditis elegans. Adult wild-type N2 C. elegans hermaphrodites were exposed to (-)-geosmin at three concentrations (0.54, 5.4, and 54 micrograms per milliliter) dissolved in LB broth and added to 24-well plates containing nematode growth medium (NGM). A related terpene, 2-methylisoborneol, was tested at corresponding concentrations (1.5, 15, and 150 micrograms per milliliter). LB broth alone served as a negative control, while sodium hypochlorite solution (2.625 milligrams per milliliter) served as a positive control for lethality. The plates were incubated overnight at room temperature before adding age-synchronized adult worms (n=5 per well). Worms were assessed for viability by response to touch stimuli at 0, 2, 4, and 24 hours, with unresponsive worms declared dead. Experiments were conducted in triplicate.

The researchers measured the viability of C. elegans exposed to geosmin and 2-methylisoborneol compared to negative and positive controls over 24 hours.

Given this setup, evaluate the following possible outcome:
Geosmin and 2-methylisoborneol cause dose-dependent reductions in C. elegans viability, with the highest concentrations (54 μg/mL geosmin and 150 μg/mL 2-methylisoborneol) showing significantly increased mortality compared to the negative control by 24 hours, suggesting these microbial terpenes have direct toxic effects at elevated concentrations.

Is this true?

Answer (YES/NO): NO